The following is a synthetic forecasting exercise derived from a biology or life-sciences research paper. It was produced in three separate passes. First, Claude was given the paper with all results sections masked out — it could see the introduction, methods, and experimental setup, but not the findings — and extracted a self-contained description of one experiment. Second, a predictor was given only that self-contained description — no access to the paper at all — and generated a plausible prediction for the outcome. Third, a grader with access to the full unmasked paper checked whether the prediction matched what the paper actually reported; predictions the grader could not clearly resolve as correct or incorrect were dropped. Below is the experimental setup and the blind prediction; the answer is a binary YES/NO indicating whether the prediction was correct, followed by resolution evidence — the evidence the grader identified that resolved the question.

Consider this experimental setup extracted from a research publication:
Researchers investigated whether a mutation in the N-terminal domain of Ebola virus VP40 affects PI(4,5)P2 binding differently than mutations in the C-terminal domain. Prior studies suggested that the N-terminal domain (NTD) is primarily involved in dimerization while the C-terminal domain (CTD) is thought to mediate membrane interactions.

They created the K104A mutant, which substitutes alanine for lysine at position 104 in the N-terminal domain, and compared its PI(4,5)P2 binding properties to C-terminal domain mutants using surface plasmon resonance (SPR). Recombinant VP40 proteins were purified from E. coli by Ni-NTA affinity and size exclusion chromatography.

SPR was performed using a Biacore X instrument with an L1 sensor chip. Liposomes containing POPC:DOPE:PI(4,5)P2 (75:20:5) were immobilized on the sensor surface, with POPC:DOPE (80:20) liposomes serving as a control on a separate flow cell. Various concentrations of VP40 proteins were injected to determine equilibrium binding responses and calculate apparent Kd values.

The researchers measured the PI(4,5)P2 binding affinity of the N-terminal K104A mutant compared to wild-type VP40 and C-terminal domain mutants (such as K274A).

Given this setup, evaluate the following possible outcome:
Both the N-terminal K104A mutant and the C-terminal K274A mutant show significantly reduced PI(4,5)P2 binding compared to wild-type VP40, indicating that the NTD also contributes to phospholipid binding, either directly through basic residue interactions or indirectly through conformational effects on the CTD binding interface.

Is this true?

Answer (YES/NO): NO